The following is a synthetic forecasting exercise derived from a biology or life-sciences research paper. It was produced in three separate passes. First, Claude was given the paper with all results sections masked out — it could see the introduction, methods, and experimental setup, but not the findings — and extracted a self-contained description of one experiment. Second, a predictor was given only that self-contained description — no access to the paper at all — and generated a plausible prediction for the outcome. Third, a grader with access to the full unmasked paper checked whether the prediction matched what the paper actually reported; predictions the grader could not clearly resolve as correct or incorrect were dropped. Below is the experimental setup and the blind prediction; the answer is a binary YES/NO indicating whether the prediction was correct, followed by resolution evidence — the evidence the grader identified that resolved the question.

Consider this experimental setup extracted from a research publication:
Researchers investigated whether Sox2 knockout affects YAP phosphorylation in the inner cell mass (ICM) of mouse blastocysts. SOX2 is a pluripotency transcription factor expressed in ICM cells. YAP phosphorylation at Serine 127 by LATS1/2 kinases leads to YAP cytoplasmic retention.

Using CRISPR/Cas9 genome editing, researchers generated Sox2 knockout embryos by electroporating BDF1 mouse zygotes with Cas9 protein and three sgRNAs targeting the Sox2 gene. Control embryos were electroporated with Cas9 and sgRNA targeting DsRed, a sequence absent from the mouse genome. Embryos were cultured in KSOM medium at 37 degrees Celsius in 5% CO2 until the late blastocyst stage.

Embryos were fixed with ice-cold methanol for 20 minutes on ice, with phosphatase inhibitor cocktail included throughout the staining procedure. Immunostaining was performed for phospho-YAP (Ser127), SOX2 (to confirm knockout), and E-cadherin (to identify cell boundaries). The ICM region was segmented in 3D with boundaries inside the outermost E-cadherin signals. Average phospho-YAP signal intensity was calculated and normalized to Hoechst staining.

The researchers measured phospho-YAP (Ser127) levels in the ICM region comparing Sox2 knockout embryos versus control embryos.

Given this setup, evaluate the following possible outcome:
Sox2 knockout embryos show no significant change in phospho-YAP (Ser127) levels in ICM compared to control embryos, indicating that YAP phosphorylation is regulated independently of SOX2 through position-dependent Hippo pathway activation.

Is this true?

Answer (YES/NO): NO